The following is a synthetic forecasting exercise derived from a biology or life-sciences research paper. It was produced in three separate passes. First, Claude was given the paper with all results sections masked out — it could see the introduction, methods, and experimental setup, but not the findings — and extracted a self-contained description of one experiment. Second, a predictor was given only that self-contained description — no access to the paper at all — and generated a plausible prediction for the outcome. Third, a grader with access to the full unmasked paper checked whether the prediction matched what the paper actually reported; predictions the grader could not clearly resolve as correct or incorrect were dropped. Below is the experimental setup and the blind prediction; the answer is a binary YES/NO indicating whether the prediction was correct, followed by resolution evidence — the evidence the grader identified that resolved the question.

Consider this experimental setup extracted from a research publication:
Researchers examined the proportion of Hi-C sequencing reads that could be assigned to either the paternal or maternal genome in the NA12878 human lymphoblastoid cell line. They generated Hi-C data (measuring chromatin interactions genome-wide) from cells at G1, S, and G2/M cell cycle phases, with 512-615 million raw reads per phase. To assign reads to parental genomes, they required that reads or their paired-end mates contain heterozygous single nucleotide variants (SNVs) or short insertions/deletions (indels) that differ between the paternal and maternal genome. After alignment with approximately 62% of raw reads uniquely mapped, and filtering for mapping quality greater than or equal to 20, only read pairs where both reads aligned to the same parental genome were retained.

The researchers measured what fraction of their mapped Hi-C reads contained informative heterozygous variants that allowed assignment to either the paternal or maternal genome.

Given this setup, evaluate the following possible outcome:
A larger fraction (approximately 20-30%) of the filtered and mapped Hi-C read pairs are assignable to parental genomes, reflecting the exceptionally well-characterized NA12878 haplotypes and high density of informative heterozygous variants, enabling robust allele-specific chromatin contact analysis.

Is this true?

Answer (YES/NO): NO